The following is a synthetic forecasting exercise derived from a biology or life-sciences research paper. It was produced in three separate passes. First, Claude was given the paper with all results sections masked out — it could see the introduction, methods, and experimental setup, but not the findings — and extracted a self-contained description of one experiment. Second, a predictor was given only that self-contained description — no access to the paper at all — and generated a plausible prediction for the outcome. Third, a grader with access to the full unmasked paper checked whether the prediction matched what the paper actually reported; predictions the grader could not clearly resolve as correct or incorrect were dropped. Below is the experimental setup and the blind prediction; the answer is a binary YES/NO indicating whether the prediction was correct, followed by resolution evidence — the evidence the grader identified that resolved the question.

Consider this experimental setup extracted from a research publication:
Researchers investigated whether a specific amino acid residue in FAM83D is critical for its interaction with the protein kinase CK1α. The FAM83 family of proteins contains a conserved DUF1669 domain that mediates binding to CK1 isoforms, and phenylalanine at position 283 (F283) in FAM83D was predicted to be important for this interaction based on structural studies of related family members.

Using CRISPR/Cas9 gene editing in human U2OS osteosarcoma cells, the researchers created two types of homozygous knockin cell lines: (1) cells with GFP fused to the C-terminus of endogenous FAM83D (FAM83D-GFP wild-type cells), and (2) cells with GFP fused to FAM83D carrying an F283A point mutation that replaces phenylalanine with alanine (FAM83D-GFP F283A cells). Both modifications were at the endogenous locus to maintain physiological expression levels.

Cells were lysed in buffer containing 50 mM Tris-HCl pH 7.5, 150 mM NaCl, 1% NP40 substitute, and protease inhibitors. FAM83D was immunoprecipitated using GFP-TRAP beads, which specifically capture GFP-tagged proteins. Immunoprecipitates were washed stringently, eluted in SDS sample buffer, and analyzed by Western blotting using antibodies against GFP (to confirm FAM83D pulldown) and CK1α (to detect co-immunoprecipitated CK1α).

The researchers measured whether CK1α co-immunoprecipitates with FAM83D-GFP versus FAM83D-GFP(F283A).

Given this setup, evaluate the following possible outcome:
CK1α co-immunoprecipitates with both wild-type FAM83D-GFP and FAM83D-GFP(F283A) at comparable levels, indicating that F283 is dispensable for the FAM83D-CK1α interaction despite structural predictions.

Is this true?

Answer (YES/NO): NO